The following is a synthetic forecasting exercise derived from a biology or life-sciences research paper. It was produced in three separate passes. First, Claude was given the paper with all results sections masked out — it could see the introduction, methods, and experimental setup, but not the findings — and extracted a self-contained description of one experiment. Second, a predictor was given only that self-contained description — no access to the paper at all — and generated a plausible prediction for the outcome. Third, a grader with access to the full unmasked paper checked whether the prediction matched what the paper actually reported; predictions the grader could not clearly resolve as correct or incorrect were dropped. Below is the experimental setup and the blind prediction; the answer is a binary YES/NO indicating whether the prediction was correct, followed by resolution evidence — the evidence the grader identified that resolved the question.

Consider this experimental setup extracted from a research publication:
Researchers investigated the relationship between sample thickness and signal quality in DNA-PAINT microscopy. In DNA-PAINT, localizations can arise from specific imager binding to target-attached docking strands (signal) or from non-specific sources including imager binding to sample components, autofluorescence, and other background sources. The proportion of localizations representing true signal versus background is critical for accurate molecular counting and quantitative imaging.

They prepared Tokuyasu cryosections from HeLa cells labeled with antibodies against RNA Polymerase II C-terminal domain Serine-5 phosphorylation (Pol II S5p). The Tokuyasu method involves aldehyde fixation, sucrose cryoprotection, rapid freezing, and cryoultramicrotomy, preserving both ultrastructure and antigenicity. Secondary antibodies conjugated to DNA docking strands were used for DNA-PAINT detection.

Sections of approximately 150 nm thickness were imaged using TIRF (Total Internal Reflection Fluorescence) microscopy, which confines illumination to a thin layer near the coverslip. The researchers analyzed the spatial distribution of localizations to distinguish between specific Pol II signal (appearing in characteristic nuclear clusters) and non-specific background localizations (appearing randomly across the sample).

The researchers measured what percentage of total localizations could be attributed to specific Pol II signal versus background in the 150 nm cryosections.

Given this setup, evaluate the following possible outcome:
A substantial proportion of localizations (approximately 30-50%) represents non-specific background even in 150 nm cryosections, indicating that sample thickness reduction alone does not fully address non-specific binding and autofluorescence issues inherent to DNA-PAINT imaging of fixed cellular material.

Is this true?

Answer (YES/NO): NO